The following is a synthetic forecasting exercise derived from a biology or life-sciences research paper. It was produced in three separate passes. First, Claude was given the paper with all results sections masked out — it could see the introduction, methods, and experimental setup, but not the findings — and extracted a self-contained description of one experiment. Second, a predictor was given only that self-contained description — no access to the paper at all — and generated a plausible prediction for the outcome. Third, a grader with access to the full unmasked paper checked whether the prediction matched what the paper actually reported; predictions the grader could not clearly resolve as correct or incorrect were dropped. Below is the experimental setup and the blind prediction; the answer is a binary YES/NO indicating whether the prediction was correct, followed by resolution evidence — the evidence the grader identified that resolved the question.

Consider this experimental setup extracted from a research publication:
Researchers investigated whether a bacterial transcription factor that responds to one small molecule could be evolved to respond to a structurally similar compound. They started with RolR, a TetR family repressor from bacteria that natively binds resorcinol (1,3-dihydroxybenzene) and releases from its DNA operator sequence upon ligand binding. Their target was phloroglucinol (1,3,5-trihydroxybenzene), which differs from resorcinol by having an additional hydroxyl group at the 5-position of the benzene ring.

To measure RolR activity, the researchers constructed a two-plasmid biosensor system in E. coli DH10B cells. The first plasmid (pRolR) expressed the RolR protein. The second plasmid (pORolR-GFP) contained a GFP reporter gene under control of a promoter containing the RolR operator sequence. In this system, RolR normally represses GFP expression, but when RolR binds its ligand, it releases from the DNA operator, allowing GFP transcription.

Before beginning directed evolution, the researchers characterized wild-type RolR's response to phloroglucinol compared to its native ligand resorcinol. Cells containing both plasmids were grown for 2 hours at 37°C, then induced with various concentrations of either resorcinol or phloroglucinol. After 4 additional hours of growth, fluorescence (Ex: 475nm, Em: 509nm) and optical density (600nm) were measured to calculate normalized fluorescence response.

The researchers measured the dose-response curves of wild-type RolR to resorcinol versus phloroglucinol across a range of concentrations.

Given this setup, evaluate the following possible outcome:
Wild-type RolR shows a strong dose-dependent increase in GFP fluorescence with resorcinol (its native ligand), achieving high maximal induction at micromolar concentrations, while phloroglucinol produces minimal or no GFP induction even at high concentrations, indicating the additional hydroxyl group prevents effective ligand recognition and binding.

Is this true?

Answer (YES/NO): NO